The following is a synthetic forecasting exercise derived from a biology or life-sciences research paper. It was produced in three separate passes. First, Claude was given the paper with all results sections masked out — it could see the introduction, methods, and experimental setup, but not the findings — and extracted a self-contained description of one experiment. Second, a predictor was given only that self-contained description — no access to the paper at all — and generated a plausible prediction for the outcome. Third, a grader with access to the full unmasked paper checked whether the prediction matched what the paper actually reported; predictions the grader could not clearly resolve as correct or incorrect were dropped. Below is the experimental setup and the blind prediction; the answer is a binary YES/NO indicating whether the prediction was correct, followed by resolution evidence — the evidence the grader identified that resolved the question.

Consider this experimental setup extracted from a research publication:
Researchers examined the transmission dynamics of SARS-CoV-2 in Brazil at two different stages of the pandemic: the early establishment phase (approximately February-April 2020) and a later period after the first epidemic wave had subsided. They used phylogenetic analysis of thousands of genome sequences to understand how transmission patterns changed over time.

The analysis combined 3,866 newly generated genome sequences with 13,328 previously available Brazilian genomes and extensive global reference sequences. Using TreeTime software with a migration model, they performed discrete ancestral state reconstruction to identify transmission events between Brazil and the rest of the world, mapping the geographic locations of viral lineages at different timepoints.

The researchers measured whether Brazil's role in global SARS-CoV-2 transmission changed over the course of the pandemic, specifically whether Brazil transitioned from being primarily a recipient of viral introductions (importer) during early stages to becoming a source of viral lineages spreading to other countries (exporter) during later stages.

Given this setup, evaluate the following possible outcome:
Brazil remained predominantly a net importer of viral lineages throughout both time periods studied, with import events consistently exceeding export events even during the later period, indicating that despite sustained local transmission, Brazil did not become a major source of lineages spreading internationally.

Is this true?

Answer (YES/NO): NO